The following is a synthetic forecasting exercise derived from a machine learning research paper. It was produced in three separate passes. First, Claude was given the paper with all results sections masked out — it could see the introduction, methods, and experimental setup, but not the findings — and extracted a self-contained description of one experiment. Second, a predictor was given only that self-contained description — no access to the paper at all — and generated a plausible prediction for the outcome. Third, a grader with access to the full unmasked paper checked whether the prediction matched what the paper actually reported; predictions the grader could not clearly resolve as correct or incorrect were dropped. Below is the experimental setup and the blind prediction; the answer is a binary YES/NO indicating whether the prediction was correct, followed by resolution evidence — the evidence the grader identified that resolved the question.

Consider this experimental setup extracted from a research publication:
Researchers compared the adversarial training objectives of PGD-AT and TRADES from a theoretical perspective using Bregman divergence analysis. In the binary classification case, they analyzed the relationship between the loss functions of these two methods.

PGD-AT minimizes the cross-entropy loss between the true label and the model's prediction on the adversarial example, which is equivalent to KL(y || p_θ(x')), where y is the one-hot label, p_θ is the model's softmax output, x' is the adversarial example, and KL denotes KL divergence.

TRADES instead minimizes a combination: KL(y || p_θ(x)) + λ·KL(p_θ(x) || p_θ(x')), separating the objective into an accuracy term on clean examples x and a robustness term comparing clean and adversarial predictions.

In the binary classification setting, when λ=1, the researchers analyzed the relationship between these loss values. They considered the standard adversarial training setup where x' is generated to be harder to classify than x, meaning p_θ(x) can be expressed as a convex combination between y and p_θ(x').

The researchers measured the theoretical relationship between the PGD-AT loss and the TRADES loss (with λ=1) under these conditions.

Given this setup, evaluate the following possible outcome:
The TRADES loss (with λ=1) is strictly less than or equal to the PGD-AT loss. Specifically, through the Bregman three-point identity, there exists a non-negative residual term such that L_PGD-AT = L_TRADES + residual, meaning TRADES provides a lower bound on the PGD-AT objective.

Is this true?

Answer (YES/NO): YES